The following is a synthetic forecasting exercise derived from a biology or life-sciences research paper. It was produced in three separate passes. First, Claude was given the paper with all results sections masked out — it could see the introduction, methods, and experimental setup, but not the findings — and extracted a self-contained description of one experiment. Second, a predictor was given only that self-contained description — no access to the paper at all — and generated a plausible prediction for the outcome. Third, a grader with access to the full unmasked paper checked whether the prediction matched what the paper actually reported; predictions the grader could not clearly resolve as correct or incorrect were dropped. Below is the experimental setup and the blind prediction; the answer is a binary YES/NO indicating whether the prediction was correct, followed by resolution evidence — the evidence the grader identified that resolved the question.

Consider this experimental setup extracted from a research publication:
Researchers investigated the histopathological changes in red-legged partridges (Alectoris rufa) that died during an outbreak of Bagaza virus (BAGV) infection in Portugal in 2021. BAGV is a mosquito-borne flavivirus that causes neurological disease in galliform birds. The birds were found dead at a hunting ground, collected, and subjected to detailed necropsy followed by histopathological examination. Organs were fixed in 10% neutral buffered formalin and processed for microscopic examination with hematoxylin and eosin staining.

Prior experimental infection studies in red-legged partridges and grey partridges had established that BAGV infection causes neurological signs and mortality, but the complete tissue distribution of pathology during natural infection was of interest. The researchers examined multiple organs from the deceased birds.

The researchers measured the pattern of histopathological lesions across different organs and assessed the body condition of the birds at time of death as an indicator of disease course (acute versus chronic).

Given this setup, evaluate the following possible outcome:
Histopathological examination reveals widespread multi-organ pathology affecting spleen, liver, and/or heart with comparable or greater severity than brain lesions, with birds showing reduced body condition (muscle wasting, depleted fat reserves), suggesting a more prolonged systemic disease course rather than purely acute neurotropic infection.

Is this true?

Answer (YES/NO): NO